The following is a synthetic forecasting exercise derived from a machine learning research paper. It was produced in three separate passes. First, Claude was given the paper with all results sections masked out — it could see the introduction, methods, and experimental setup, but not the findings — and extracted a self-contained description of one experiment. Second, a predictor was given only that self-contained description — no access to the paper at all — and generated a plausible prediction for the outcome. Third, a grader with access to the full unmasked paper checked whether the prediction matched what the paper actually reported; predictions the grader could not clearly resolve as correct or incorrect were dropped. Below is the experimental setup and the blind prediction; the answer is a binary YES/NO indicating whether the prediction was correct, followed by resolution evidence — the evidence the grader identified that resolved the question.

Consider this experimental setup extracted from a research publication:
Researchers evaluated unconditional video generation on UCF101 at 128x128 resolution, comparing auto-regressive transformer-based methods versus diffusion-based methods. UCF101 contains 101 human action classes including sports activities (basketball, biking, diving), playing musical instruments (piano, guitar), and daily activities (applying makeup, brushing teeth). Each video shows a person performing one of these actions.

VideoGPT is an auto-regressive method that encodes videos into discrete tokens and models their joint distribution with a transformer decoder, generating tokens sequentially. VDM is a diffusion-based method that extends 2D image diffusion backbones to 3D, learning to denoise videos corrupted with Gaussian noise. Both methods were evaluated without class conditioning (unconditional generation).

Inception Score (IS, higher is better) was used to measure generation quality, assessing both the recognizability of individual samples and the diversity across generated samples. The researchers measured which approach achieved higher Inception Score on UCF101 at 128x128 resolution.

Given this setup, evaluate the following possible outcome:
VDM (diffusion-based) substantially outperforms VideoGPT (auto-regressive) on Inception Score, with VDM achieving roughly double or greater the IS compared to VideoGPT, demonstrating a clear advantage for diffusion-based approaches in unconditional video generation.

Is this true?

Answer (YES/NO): YES